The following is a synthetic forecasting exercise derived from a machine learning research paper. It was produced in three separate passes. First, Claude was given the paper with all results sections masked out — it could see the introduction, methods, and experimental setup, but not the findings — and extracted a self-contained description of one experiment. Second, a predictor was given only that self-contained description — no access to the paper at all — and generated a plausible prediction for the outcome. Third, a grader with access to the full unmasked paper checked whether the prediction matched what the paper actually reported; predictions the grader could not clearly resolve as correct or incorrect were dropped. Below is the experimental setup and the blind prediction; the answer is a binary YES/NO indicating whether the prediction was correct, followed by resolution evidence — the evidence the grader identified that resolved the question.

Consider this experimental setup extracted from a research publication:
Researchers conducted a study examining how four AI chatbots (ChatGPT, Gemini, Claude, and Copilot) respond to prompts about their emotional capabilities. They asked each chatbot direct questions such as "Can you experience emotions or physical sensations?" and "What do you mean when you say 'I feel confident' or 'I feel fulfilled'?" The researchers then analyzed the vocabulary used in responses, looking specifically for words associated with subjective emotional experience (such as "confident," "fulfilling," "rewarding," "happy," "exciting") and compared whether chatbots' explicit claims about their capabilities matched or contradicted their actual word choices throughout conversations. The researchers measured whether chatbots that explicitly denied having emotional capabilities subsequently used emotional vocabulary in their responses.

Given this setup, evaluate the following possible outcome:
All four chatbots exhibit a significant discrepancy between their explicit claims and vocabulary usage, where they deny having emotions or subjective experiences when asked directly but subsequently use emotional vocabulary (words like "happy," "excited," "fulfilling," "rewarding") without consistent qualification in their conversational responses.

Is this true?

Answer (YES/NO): YES